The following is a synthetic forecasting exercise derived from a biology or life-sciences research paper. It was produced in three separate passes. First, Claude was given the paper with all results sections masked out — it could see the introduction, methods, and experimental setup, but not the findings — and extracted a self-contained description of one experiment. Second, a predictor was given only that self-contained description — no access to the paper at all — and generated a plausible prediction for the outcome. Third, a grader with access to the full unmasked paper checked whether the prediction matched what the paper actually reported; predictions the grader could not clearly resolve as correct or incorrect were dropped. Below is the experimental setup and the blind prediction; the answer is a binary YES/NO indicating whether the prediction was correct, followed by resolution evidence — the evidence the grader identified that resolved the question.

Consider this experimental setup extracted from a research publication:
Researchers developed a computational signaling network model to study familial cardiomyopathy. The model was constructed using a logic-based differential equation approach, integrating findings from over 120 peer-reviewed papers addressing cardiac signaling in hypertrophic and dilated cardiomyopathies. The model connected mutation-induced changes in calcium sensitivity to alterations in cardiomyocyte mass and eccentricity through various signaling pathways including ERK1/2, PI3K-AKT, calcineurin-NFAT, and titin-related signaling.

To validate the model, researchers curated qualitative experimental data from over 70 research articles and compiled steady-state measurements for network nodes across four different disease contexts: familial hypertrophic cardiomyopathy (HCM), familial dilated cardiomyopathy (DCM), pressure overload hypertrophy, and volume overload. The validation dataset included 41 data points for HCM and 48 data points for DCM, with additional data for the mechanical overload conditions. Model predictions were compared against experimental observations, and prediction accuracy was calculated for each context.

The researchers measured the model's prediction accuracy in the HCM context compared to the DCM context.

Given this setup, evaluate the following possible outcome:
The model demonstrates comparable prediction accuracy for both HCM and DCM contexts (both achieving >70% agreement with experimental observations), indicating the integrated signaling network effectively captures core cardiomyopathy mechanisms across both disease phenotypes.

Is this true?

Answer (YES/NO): NO